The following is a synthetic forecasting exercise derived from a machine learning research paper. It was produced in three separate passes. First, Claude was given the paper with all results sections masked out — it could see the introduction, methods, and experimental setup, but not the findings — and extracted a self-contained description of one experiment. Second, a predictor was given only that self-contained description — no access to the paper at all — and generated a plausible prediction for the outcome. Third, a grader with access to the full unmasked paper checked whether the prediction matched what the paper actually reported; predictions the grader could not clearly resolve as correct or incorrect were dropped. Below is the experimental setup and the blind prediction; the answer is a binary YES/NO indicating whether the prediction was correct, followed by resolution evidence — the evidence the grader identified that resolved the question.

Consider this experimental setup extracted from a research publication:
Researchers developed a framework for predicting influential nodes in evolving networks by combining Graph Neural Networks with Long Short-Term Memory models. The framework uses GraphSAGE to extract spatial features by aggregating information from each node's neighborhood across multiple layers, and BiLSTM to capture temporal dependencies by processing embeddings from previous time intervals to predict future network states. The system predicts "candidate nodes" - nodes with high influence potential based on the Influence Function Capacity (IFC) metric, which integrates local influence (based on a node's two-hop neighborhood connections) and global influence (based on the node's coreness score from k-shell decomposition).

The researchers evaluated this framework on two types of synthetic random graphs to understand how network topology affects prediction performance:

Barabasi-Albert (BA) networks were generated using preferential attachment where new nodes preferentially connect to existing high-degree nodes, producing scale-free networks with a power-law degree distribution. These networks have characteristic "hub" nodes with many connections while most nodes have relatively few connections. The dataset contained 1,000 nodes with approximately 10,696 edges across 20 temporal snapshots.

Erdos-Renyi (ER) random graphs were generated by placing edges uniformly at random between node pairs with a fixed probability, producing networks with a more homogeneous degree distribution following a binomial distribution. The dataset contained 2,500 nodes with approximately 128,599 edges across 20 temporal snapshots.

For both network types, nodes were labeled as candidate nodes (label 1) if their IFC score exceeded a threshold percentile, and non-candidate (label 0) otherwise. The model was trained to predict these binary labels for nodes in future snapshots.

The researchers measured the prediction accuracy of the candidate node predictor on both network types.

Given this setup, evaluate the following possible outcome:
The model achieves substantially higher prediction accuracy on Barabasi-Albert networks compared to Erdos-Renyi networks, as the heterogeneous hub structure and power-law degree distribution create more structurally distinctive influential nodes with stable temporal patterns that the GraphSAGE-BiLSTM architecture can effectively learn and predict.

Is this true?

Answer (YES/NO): YES